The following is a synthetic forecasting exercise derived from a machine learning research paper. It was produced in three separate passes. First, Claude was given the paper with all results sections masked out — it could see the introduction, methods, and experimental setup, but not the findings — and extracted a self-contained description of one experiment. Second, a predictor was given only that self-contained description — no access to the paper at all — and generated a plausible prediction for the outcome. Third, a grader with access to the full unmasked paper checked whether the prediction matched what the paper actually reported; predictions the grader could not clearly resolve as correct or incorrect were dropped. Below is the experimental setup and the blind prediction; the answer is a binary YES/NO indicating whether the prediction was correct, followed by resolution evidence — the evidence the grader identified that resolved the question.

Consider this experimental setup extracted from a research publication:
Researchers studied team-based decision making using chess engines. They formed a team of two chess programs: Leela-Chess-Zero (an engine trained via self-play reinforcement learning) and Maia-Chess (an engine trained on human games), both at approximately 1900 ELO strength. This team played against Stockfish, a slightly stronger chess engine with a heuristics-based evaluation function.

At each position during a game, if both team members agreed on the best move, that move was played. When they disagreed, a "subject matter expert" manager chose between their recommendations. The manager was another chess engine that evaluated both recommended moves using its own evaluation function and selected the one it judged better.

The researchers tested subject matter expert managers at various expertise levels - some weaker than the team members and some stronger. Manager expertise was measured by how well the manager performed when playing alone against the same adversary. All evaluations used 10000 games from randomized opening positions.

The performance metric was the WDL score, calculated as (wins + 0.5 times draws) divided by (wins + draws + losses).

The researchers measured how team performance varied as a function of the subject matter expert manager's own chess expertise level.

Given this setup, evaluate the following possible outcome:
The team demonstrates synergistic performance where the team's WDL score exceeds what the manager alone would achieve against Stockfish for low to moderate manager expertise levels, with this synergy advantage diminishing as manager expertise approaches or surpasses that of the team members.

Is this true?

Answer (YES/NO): YES